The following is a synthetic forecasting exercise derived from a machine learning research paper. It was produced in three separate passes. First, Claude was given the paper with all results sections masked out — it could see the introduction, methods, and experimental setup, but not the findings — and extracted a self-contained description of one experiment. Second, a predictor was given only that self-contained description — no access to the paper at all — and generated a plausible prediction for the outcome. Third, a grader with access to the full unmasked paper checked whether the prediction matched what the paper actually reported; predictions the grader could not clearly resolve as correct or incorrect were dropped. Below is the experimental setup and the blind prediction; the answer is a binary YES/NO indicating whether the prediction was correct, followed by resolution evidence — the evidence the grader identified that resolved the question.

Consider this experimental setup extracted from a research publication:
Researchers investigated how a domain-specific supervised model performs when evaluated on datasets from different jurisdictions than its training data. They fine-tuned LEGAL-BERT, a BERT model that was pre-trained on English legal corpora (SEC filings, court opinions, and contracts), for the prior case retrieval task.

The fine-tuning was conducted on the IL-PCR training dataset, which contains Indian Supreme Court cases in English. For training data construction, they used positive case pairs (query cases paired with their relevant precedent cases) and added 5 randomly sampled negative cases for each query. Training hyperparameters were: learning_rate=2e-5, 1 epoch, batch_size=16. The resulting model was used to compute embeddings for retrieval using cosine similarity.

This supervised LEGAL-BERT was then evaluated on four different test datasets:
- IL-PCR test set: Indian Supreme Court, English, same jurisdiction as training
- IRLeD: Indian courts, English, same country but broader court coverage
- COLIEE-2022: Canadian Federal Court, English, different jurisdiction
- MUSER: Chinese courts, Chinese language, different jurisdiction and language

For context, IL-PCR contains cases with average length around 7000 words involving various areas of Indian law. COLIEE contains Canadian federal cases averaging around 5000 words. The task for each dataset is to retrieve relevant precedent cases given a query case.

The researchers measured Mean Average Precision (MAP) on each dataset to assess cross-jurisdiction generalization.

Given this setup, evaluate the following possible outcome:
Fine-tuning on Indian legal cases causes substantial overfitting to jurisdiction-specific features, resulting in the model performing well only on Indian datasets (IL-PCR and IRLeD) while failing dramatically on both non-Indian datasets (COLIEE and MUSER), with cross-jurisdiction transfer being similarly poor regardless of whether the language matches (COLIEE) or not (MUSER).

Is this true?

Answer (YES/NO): NO